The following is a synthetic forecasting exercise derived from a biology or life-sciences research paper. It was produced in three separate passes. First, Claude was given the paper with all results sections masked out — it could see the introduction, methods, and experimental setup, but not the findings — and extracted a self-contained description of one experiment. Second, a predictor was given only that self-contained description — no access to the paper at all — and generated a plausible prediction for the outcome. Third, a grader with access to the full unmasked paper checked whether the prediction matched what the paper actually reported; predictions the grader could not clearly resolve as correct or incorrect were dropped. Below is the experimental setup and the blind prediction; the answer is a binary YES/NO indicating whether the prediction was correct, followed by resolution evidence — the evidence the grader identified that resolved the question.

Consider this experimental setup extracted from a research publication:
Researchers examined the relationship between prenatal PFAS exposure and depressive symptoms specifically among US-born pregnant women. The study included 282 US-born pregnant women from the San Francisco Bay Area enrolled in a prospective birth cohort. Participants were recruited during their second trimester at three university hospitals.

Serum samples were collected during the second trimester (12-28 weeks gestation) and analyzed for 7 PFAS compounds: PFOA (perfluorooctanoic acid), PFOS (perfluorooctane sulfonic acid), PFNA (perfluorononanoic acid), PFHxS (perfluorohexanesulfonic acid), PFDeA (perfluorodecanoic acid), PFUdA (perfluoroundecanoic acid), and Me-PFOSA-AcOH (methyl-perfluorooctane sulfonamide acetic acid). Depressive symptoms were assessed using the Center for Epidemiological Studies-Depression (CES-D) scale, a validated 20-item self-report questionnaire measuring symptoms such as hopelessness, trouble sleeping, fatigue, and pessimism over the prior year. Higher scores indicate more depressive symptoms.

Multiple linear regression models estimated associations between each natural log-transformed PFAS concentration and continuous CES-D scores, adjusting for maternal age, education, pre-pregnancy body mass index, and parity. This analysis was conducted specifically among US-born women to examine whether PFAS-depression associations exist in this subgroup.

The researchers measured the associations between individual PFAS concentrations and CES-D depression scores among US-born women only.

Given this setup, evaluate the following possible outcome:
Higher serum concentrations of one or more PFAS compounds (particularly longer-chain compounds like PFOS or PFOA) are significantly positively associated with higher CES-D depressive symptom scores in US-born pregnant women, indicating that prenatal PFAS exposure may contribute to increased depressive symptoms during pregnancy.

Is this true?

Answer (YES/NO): NO